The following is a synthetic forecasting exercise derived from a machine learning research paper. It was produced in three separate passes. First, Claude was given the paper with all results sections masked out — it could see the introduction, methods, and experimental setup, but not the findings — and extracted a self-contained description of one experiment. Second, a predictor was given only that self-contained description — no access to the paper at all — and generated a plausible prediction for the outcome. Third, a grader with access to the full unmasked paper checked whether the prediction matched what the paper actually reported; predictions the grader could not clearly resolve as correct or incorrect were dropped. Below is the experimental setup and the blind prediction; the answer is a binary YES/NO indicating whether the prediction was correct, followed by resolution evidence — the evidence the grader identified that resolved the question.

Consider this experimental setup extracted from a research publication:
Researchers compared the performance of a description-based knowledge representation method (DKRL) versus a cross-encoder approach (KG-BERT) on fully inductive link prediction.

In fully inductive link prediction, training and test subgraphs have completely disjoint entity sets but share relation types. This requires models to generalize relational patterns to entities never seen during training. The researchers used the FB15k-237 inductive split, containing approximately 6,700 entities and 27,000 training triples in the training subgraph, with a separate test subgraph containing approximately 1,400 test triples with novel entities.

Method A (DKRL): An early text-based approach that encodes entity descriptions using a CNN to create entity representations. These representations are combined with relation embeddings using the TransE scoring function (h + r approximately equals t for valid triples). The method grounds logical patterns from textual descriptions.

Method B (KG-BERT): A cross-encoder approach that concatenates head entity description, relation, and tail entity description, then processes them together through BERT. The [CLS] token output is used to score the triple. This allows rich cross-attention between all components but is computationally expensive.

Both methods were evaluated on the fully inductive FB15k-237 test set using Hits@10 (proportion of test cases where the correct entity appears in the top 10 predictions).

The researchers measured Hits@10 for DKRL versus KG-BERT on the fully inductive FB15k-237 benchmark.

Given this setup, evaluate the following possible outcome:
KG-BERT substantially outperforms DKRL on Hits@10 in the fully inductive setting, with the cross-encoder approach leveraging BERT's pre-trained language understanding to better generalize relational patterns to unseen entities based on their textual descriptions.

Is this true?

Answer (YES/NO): YES